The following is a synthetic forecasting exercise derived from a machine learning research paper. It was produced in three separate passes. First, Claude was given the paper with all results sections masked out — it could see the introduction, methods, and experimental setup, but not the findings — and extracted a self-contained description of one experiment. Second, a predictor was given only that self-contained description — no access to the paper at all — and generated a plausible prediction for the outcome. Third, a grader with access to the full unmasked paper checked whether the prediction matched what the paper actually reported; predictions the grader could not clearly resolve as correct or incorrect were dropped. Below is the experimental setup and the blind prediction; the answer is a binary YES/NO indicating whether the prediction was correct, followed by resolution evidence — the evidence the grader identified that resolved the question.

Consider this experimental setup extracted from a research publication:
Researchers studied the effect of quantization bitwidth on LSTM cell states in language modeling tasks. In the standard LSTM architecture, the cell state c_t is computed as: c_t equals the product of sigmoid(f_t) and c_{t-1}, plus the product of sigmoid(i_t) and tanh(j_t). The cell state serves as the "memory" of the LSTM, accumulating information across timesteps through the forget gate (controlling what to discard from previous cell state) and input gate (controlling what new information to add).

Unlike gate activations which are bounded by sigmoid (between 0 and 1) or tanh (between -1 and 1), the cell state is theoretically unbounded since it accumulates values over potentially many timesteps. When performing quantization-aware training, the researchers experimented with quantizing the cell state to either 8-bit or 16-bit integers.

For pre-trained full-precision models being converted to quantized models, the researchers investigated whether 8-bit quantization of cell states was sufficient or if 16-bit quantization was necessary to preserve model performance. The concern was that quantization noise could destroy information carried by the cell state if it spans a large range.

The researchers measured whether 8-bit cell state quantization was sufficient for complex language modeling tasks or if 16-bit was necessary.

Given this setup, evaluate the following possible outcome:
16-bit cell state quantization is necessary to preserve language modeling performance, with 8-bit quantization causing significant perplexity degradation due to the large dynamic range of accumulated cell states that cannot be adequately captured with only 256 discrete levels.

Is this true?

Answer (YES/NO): NO